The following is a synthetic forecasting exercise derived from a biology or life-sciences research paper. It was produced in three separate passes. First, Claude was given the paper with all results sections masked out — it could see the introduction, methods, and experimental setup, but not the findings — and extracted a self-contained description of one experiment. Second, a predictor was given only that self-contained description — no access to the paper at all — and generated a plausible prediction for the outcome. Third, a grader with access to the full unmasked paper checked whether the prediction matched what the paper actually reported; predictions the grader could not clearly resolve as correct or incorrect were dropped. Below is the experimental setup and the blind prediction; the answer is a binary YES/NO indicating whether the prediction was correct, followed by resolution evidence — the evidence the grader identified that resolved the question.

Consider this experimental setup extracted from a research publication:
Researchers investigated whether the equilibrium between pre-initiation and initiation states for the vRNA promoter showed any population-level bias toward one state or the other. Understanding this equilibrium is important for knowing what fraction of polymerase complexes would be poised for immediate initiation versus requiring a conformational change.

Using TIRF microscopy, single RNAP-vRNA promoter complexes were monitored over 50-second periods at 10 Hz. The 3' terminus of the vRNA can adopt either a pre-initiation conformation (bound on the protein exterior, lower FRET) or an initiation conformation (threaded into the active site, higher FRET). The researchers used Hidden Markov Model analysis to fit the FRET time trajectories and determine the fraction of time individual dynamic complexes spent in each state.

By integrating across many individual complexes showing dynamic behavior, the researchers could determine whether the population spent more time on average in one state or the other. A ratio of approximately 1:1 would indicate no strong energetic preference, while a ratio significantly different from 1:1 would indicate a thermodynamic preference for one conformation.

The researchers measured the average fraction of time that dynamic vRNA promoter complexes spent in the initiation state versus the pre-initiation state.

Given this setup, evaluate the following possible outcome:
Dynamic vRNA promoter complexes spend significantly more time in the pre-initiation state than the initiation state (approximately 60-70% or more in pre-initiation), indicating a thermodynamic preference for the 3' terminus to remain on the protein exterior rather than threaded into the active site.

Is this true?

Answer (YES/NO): NO